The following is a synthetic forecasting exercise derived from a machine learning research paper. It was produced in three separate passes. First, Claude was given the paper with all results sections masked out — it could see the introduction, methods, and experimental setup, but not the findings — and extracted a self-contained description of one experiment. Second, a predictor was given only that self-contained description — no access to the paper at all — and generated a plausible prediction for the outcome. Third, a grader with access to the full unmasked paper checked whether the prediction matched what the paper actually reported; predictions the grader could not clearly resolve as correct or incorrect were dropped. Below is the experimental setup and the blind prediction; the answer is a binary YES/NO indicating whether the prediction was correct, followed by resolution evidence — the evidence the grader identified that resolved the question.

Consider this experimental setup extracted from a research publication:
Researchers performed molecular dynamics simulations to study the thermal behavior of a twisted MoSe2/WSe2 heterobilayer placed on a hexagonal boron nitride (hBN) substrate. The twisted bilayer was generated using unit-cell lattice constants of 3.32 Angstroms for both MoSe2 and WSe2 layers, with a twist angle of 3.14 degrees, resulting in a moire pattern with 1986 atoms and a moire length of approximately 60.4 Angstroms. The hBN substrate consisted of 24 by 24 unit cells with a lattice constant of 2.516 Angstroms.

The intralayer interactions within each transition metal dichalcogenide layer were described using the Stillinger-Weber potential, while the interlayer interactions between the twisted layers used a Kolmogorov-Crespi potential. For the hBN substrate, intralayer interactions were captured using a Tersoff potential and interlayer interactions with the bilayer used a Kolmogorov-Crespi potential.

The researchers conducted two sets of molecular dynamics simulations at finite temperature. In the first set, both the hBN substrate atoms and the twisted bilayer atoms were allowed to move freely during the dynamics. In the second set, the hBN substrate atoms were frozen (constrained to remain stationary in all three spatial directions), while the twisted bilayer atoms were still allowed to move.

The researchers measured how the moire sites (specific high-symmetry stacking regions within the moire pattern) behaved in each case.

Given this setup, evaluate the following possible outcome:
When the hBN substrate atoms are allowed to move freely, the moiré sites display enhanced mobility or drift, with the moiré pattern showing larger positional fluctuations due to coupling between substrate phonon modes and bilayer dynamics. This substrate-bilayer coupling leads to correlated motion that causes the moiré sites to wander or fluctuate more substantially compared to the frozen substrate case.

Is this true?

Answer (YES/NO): NO